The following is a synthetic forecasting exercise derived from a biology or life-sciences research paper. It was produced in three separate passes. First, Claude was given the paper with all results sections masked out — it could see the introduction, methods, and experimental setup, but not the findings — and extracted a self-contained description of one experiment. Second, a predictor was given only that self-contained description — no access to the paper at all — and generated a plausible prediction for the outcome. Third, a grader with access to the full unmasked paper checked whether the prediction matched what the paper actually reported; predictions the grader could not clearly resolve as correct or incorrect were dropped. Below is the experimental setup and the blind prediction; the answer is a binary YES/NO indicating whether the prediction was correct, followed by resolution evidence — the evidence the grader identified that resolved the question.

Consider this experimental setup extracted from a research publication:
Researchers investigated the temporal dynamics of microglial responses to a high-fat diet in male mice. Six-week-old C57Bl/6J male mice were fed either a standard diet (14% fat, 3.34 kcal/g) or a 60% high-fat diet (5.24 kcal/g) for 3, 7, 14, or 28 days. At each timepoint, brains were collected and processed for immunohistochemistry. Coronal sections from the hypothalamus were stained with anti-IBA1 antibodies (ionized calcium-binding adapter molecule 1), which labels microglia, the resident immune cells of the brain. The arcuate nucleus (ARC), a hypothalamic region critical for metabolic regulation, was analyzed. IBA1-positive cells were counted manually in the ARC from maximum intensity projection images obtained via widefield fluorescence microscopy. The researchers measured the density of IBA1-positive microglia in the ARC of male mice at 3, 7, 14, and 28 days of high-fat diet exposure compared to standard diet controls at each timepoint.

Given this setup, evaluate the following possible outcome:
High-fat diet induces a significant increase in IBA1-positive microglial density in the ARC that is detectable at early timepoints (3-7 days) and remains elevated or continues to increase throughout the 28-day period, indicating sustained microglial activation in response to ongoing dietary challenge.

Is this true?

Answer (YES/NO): NO